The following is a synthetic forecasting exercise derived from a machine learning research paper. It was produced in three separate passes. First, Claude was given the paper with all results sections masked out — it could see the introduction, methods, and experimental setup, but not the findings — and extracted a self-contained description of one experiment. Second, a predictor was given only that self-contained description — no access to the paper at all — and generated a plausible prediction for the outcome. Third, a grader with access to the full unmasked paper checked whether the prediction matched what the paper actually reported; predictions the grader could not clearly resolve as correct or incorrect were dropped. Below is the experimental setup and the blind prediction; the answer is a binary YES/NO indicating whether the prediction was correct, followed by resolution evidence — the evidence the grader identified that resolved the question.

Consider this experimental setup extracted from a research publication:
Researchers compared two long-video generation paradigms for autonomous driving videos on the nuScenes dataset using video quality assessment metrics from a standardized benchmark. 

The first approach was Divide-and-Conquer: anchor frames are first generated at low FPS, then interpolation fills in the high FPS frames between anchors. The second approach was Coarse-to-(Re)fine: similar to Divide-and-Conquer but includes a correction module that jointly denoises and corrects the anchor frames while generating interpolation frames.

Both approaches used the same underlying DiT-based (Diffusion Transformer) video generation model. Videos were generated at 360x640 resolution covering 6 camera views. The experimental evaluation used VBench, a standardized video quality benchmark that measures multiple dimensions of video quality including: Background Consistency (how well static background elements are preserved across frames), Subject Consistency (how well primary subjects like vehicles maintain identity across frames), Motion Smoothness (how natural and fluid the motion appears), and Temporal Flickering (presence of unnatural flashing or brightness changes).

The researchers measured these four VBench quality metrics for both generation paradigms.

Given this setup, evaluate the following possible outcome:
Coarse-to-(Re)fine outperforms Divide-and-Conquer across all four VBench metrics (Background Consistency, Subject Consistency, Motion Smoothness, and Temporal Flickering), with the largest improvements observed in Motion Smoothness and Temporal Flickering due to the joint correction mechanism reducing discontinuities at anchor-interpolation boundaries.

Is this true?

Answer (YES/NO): NO